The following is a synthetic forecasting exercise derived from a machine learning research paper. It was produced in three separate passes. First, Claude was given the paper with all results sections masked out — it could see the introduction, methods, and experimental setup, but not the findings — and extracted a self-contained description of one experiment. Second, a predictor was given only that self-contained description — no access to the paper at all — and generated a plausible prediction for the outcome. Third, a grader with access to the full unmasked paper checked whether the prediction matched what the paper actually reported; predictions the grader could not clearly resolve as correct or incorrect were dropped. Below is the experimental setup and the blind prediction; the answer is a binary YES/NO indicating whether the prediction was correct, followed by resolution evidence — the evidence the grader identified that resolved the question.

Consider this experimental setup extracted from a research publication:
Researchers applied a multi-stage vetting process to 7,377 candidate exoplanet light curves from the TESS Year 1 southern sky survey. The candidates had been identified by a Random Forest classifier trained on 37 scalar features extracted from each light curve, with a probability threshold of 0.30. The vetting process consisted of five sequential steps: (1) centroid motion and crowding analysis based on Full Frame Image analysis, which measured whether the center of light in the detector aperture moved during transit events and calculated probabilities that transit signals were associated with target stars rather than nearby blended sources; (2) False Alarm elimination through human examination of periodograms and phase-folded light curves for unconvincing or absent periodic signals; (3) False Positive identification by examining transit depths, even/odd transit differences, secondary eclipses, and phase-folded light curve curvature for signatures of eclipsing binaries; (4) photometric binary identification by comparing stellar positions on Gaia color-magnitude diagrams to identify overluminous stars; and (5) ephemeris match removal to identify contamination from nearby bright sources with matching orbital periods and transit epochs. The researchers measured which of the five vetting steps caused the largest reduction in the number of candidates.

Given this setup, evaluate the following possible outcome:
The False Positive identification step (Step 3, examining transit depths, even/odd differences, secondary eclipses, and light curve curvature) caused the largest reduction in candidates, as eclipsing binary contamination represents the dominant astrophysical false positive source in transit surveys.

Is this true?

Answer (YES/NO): NO